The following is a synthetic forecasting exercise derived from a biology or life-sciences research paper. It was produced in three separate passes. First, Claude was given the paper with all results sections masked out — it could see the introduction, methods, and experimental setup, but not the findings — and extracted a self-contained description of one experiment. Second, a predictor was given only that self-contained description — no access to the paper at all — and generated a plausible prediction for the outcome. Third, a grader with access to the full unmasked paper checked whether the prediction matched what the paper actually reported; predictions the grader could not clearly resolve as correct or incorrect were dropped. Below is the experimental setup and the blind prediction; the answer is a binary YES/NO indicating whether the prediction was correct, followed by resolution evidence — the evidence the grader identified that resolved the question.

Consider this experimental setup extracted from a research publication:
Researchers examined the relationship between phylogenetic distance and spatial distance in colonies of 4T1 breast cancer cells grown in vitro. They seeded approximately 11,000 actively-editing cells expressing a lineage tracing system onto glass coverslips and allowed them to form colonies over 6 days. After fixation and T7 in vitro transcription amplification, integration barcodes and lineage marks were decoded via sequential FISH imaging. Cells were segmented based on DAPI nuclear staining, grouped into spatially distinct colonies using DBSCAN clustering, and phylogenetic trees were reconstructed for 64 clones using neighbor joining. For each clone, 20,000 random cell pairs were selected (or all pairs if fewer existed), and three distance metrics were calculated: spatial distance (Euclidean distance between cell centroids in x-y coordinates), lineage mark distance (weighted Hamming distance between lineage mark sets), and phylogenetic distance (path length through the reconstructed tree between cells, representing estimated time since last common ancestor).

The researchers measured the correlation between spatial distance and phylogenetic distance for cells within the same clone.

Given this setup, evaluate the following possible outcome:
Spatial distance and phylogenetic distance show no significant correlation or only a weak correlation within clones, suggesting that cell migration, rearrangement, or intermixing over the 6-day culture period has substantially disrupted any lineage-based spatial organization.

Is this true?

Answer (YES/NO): NO